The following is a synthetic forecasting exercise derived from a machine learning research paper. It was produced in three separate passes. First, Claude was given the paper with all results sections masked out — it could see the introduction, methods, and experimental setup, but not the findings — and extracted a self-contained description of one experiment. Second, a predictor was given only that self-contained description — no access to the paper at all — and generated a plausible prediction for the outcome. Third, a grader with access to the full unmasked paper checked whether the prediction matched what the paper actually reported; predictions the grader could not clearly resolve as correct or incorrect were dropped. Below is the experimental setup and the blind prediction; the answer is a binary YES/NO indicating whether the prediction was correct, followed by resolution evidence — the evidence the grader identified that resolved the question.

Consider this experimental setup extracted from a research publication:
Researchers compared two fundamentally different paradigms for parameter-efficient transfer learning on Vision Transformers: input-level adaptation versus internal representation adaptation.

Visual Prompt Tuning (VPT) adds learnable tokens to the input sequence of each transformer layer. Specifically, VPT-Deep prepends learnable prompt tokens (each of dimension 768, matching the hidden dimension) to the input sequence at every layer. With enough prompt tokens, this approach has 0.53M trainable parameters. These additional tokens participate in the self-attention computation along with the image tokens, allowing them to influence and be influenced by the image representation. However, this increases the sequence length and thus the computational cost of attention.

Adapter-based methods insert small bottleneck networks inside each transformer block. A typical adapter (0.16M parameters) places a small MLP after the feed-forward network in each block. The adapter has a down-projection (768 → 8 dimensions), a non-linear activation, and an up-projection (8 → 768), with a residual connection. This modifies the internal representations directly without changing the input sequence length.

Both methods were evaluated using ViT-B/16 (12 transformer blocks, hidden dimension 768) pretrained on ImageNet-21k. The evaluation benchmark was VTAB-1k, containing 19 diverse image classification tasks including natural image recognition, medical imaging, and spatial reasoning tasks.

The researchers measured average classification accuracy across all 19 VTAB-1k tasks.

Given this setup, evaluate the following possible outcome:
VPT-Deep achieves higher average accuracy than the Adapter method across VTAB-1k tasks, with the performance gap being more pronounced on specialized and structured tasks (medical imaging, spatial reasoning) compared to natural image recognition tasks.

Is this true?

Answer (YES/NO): NO